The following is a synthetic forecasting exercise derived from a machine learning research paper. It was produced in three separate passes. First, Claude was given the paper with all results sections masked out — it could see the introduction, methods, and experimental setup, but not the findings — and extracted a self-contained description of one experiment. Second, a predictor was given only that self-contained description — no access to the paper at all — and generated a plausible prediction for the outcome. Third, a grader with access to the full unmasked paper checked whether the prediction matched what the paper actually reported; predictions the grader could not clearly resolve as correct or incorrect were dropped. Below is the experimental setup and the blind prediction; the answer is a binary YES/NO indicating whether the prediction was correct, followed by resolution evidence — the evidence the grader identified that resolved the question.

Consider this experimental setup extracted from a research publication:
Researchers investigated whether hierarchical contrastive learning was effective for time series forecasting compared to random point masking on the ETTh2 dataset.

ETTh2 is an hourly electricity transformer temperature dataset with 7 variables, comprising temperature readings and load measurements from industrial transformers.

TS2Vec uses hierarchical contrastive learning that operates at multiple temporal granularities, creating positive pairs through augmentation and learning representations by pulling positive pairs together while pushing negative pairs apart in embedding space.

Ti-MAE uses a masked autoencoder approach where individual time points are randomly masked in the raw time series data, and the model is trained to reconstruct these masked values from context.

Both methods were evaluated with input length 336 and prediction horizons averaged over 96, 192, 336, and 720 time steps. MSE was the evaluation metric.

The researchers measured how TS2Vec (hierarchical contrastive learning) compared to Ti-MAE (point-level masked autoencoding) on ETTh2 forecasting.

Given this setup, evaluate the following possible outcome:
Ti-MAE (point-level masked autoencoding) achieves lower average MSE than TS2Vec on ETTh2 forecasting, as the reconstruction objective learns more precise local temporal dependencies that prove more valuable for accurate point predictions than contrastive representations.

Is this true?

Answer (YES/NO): NO